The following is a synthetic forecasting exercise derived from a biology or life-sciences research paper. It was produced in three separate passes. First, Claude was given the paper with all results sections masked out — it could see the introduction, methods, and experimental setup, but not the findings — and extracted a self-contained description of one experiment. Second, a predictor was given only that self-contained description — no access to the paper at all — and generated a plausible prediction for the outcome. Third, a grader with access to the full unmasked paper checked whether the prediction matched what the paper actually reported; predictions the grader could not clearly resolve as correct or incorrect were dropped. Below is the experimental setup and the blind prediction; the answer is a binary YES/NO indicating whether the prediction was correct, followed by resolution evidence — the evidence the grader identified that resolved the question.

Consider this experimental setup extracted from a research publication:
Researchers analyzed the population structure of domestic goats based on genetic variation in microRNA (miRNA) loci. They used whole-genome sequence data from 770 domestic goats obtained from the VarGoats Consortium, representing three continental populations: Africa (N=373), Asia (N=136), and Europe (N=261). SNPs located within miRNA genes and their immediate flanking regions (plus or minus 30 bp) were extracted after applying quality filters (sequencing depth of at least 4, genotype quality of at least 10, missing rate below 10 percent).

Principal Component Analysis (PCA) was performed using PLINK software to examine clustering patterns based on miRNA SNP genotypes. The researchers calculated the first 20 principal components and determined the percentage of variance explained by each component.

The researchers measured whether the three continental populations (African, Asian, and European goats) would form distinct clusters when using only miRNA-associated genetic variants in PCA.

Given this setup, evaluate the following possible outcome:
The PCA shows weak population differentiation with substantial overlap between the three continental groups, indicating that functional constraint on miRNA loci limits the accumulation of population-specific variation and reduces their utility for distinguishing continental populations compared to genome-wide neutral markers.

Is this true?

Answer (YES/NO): NO